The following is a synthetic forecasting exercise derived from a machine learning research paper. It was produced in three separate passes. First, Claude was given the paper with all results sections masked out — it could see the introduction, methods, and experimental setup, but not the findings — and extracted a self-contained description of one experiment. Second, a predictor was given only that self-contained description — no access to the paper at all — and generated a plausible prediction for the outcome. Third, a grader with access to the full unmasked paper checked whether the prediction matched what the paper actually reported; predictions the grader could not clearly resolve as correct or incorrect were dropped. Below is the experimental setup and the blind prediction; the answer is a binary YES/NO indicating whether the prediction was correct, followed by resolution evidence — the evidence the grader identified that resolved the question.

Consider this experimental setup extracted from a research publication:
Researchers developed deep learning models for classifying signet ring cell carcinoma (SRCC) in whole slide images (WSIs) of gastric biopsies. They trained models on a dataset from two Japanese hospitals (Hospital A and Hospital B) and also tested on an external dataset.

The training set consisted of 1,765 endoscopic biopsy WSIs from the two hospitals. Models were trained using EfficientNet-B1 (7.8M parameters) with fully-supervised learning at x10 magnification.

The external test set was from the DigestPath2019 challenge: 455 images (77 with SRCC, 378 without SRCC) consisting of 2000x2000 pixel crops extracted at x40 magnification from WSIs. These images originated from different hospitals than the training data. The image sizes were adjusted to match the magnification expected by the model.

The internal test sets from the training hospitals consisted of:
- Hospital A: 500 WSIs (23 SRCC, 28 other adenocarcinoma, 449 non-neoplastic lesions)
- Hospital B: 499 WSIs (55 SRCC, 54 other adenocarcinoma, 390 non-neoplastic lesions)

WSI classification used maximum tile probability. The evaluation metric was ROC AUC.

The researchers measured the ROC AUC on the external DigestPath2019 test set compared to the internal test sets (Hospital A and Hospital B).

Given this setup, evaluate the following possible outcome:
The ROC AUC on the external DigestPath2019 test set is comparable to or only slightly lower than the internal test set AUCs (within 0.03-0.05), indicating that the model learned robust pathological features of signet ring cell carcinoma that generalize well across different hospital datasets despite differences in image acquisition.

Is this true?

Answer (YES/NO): YES